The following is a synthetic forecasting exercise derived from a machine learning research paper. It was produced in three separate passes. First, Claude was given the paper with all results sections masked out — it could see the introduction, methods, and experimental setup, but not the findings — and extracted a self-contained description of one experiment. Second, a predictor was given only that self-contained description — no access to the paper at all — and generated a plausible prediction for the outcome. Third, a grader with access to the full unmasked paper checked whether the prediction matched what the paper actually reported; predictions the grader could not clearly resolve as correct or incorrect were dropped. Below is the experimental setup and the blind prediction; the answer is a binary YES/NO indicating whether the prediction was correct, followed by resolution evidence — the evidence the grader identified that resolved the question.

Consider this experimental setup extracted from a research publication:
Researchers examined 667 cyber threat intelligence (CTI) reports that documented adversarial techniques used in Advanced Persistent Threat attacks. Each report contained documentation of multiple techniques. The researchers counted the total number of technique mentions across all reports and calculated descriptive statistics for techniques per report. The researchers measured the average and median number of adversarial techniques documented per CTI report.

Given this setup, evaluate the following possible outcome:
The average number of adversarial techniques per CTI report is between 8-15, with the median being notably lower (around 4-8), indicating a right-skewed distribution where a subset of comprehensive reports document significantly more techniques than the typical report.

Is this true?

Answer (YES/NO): NO